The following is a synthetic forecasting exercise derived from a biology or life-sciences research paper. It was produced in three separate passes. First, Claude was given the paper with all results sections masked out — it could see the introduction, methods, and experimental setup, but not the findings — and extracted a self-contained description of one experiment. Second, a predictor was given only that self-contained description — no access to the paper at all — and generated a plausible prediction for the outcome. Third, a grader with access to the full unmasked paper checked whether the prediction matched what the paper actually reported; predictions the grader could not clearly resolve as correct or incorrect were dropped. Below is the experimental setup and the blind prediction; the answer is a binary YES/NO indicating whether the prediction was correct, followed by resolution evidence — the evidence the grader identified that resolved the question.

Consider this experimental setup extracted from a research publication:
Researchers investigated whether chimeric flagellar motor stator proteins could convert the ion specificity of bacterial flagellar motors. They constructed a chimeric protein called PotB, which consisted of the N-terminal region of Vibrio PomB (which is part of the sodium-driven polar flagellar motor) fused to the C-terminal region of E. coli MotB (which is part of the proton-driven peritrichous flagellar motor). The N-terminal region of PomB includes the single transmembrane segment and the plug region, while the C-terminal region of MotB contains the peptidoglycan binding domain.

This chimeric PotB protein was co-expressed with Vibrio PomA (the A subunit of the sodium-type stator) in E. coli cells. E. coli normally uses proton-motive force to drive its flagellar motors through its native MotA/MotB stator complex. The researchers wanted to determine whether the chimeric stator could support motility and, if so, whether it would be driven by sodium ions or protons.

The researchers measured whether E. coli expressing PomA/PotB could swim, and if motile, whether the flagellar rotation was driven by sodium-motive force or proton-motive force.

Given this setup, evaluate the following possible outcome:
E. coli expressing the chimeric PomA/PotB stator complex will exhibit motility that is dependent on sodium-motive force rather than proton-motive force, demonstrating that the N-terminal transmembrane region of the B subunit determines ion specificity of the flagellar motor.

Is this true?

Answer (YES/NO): YES